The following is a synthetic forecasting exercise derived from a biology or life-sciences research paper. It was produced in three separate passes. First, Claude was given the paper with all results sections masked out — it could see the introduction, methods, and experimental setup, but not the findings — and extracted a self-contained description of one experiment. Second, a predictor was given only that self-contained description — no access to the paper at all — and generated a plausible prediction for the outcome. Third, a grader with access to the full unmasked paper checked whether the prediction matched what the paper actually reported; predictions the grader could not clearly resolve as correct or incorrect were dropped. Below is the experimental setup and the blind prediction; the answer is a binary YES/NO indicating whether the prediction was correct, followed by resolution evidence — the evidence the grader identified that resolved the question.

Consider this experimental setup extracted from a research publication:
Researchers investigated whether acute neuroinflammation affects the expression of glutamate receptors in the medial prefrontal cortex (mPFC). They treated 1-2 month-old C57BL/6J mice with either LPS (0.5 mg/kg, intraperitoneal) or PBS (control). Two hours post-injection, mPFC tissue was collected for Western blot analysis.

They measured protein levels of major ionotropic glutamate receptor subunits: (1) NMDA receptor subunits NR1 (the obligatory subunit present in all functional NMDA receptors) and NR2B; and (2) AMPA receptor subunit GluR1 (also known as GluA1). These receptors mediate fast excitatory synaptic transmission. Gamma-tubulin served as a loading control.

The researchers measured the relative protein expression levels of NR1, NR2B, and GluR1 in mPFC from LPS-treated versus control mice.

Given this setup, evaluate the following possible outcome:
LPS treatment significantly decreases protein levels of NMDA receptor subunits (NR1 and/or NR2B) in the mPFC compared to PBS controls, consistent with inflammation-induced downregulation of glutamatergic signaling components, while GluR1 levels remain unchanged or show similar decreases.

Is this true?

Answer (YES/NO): NO